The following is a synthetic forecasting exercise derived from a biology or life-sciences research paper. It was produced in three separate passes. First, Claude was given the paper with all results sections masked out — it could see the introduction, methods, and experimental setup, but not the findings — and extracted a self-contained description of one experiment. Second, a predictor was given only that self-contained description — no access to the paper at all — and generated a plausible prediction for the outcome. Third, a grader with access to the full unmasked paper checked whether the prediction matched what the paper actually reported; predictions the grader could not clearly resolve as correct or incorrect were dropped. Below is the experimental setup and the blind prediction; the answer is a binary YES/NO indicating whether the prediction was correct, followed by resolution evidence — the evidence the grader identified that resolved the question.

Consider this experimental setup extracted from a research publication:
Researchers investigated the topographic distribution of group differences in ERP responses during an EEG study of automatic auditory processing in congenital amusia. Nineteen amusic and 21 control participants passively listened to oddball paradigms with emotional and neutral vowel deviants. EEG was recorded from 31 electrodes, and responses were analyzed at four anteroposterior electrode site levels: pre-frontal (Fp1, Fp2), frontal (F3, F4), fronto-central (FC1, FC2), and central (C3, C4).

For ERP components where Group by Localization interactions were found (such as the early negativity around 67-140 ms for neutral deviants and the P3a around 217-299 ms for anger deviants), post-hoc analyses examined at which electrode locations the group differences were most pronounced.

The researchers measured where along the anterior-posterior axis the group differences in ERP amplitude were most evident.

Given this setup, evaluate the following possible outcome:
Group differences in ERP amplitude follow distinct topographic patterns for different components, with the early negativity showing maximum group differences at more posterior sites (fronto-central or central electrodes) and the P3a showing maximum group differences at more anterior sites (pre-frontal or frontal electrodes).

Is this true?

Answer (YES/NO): NO